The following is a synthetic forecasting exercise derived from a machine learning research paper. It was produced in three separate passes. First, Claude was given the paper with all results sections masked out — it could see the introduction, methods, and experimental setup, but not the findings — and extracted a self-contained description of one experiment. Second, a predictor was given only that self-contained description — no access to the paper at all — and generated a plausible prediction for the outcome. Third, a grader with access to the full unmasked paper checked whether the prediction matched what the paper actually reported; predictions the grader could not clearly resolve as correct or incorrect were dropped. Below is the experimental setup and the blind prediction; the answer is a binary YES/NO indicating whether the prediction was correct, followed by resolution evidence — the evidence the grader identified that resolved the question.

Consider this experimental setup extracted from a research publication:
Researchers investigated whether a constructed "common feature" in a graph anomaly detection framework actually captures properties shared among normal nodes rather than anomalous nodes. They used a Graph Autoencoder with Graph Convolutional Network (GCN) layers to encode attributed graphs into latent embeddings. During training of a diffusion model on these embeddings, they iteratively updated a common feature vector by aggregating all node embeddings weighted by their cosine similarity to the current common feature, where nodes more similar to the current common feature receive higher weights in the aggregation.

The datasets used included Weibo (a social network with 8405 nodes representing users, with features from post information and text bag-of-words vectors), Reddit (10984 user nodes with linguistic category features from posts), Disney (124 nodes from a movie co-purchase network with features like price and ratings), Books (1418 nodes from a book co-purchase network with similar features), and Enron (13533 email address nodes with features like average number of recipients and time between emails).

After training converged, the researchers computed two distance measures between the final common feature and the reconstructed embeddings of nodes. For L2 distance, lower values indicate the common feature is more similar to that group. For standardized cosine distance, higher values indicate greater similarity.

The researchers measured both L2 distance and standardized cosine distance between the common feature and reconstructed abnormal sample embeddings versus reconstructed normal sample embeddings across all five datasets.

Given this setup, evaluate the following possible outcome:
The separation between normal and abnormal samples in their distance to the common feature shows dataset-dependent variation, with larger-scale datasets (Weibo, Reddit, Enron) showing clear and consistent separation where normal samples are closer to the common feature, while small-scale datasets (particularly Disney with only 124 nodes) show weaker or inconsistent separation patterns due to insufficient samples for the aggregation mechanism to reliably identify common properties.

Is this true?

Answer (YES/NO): NO